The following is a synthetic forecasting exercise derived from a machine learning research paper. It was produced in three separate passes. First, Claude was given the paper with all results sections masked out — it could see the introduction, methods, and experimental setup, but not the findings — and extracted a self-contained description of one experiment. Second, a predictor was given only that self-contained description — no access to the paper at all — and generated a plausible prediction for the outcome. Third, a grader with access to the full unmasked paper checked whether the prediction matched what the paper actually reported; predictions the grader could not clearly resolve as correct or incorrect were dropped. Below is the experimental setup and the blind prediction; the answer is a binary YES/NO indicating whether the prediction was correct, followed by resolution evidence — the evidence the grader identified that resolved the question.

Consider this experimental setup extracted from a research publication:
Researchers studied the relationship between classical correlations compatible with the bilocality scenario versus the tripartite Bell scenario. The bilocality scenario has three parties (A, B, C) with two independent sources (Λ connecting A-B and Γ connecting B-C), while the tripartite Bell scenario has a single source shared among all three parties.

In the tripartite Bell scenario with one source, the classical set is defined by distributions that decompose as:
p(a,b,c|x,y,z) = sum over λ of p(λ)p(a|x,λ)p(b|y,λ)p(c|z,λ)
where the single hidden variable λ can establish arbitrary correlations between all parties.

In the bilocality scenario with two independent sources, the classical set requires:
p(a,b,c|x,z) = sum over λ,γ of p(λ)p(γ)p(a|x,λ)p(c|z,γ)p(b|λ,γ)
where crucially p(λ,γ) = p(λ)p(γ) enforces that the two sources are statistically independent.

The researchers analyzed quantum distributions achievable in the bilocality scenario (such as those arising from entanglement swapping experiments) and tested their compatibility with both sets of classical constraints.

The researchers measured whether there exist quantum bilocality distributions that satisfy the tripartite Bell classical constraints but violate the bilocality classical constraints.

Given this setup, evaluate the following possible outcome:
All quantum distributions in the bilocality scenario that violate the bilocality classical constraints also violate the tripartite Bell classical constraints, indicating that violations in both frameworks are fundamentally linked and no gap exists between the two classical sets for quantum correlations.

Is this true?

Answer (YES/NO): NO